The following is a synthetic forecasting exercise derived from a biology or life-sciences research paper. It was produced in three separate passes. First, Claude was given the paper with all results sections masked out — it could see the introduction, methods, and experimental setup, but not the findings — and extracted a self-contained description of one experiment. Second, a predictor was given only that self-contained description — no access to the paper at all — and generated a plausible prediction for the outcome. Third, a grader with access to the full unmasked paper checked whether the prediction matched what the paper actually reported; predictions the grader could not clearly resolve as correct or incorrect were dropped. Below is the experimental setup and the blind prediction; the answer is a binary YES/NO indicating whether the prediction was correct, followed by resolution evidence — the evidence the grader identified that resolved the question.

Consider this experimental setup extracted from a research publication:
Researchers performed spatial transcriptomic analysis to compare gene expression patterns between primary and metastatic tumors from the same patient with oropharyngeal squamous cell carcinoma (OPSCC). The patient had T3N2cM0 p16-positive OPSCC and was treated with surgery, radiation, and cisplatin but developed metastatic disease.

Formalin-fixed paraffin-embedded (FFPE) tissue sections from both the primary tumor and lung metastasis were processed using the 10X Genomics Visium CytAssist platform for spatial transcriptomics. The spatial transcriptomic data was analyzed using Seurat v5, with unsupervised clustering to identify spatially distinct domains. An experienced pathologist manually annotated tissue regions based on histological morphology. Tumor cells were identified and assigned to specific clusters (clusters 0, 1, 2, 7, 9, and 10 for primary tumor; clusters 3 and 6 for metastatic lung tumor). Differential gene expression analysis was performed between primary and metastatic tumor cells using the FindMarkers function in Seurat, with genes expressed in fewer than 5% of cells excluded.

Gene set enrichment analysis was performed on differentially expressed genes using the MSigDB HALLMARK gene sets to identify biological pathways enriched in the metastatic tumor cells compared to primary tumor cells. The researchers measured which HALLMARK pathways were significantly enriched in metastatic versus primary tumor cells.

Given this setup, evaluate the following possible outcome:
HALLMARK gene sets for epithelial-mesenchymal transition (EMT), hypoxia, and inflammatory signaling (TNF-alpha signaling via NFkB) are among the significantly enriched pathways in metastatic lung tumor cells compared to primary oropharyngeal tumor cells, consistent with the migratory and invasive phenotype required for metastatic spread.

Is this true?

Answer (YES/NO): NO